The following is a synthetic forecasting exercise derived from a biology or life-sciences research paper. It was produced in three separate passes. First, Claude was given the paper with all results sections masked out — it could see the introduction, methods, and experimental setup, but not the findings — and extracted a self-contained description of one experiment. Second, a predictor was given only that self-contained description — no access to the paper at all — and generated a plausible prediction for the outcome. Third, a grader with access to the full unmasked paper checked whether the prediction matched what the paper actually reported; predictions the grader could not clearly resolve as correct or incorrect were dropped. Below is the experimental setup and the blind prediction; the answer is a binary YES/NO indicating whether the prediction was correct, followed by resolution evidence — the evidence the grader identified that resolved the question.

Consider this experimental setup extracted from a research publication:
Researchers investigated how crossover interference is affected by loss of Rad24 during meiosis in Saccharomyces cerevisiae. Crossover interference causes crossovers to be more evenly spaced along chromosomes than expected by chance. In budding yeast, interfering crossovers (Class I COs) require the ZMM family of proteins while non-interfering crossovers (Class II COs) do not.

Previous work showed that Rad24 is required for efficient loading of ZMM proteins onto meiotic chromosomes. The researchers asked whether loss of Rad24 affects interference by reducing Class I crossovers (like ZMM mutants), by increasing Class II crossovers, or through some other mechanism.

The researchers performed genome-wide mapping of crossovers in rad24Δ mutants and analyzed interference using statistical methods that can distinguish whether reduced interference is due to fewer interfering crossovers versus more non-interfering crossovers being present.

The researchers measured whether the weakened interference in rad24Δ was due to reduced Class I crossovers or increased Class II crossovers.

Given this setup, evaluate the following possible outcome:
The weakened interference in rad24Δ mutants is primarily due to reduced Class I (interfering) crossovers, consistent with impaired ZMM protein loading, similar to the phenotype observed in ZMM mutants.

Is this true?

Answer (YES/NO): YES